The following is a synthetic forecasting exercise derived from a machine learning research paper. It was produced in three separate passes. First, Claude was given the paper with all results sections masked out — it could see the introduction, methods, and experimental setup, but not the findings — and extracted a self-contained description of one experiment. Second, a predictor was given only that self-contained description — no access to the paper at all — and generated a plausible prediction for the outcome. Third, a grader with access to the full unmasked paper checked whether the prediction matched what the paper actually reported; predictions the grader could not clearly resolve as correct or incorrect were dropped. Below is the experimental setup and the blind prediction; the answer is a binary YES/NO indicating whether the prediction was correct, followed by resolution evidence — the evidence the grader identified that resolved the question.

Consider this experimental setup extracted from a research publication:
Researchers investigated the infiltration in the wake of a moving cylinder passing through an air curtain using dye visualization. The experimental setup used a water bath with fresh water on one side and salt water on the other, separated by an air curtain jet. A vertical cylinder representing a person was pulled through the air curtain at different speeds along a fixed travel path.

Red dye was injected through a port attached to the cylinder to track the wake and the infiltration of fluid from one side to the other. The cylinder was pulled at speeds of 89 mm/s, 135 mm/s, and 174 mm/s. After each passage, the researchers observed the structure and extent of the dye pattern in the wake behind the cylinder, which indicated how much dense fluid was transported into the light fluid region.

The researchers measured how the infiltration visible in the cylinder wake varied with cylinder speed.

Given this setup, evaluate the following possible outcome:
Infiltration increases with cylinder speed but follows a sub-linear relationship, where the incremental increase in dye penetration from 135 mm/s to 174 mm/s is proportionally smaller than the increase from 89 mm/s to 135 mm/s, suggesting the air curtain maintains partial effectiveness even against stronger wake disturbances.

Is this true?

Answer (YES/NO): NO